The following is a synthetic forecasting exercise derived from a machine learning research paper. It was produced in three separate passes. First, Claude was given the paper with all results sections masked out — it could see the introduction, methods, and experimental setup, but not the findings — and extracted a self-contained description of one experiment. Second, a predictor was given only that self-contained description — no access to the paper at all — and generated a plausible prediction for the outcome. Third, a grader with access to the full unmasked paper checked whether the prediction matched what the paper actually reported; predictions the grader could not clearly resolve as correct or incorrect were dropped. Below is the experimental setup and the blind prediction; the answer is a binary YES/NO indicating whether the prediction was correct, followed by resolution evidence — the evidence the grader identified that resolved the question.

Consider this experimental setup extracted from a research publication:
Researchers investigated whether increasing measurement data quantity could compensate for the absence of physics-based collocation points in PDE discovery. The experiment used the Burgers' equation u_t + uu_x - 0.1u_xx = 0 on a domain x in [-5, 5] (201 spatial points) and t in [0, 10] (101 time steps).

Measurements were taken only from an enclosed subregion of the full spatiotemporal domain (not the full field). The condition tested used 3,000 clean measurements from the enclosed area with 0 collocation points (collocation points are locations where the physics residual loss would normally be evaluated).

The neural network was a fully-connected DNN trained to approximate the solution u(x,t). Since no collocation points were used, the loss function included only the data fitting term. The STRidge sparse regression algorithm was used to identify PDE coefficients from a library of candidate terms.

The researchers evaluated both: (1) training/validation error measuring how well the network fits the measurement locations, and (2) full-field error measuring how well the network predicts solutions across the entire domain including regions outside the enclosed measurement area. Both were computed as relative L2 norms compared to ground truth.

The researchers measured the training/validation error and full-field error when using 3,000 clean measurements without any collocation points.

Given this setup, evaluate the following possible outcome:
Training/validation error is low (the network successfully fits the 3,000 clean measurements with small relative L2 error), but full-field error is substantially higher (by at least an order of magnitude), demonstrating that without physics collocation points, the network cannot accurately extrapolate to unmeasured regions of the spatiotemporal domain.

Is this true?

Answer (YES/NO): YES